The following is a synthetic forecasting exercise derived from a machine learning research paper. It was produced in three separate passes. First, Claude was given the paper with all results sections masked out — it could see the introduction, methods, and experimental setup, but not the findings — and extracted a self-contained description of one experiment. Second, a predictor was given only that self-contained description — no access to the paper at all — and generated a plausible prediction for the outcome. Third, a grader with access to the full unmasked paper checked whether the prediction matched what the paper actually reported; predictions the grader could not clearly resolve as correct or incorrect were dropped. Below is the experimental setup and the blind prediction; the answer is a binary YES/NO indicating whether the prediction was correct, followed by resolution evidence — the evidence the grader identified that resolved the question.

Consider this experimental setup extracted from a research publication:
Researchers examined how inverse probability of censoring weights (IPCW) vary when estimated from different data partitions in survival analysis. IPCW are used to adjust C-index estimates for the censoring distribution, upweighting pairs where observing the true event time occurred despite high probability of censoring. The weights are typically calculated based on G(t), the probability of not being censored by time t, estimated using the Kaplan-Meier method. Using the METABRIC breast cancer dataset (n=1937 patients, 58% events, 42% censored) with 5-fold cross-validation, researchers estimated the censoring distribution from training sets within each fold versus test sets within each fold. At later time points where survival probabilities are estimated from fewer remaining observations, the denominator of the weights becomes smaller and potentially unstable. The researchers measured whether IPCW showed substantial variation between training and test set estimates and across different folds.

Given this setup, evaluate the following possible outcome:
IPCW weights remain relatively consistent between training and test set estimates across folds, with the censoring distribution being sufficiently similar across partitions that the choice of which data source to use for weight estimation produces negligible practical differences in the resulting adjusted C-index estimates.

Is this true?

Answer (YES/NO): NO